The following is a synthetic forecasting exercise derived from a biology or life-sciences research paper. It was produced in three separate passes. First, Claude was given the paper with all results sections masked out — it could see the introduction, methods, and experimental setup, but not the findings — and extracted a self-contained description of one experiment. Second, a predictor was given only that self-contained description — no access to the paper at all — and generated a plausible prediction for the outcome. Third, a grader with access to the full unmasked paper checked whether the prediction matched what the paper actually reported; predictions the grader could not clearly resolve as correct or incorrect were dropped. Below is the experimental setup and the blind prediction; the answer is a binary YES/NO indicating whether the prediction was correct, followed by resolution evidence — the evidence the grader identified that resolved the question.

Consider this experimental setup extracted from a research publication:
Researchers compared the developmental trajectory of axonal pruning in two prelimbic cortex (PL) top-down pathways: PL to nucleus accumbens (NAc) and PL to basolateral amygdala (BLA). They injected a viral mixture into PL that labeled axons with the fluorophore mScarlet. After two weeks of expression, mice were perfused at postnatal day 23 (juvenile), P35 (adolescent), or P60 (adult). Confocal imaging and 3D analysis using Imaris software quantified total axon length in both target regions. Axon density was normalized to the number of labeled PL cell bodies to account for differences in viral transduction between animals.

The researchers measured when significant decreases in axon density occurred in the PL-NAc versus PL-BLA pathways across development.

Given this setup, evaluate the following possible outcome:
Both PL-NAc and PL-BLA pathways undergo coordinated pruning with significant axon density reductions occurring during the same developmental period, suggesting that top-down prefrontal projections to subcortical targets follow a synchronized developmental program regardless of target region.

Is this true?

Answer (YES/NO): NO